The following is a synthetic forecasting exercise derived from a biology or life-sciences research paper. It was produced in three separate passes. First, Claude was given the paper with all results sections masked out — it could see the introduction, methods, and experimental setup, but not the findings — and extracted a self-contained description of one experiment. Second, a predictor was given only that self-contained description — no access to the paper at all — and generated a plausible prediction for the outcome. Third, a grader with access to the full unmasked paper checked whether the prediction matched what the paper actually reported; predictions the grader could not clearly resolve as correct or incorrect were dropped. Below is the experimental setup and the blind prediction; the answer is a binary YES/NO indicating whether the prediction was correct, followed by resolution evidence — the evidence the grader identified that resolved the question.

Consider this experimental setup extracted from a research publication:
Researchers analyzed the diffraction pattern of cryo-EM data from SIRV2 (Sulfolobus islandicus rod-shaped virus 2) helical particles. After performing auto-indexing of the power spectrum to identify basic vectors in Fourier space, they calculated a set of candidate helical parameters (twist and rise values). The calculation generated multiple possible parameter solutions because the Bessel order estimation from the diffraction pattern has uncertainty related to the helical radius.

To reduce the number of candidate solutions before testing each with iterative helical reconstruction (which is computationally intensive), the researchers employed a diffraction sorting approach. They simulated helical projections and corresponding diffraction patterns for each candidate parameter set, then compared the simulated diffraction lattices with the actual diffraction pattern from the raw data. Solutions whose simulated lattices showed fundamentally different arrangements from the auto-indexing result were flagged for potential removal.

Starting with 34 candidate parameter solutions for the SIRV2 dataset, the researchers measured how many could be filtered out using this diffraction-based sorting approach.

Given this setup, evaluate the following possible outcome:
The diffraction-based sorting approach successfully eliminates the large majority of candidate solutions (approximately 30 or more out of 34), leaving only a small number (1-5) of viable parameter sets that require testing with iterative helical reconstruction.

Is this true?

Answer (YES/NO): NO